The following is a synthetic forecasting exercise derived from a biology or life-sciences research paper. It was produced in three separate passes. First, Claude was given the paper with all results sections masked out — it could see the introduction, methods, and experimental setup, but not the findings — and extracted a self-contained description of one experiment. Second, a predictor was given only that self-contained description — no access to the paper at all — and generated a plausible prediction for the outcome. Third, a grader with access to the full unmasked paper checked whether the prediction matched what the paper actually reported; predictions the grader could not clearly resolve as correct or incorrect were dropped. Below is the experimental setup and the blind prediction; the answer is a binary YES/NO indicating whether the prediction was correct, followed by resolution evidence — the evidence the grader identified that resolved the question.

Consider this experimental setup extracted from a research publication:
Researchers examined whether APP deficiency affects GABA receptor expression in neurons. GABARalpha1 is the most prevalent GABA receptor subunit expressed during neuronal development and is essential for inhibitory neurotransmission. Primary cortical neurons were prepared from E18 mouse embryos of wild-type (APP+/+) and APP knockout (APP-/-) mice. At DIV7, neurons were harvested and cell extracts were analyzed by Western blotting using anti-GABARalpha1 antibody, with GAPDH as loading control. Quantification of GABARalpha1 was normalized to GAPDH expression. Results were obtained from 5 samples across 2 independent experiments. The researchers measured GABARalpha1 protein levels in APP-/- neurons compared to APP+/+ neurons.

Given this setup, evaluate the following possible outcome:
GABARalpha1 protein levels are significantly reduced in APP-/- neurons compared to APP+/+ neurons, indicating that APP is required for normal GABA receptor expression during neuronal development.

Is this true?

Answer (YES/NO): YES